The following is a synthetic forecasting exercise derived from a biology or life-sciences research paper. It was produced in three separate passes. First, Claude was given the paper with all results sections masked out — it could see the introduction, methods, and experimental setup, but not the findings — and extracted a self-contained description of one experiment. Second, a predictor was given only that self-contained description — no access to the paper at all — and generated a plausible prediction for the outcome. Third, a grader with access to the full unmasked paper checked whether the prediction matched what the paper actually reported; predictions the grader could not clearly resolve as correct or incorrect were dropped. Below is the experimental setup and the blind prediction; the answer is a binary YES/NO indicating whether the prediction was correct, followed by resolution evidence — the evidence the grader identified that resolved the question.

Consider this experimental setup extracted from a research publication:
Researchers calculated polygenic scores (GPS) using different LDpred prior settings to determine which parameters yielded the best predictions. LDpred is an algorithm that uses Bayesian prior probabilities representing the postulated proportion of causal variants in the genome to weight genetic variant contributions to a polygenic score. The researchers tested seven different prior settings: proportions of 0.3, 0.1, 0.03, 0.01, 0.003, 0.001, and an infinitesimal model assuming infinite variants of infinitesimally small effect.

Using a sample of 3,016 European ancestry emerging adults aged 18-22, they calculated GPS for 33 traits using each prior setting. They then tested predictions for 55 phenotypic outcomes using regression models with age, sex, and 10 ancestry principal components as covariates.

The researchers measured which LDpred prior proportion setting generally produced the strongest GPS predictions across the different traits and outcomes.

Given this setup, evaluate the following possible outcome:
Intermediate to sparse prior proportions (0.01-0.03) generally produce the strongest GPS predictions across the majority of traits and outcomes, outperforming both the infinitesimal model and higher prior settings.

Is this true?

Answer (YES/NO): NO